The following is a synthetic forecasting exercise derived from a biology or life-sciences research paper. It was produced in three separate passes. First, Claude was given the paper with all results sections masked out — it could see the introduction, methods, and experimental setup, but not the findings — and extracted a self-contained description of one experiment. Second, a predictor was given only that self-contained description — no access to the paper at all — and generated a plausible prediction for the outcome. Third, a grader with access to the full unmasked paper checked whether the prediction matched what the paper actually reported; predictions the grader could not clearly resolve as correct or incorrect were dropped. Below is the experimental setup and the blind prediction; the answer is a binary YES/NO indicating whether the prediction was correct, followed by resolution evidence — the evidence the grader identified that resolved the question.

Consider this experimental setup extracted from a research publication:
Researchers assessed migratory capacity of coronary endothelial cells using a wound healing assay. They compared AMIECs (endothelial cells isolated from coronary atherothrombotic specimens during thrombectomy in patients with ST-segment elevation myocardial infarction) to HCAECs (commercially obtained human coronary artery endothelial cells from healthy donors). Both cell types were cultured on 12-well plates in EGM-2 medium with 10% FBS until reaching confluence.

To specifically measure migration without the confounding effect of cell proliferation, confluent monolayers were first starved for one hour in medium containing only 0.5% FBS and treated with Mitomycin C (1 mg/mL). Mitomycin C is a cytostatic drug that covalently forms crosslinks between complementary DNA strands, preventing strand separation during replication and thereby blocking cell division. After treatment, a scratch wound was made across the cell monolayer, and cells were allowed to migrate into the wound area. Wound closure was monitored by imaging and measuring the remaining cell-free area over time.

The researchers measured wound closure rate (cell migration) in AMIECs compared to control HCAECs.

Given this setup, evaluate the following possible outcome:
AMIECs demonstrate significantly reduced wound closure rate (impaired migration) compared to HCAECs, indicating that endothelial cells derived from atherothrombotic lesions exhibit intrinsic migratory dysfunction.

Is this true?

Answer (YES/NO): YES